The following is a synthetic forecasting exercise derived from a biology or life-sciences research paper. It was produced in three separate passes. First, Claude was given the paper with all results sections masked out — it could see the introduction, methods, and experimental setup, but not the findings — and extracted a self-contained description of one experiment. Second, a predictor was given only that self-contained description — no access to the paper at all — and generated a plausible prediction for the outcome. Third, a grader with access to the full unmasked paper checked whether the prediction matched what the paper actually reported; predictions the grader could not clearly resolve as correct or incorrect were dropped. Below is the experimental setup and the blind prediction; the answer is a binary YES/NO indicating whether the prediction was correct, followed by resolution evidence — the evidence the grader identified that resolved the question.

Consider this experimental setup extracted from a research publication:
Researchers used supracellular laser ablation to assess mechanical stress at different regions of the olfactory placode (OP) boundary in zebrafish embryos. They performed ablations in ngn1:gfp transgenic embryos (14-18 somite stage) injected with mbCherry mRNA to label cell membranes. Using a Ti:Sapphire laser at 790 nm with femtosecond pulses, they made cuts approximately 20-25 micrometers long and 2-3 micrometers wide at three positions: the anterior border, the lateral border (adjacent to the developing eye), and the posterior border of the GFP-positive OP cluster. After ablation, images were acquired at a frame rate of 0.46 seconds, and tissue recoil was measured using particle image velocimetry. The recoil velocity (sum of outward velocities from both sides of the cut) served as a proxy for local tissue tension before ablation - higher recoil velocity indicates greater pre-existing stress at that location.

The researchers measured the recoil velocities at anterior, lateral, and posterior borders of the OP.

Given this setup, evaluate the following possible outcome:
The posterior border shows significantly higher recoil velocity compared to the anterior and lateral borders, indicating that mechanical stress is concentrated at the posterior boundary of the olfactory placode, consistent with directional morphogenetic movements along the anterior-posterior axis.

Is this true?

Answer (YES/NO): NO